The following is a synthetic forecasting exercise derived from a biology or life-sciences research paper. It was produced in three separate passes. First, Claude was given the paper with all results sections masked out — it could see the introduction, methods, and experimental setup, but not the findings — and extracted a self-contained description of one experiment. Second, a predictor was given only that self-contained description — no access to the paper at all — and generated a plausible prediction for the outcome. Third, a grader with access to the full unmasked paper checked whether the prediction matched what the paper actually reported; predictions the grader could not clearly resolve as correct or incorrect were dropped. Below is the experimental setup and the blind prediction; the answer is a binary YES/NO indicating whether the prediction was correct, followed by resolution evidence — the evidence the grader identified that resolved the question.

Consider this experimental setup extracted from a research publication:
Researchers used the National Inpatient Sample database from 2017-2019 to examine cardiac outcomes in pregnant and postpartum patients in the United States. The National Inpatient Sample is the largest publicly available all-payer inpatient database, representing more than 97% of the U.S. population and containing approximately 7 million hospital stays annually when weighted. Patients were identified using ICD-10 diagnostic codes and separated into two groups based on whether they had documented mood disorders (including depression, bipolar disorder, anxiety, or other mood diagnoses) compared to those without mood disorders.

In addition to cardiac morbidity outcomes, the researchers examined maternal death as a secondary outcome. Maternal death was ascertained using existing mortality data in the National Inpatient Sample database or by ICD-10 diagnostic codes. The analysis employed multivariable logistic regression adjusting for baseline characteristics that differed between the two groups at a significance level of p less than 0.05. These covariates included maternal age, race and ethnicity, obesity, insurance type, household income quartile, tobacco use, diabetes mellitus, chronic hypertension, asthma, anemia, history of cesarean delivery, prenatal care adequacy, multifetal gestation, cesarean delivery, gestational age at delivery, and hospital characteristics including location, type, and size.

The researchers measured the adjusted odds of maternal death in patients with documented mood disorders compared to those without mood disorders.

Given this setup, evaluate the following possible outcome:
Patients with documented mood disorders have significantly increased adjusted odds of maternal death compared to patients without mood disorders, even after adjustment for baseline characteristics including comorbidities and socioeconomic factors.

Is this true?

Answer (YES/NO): NO